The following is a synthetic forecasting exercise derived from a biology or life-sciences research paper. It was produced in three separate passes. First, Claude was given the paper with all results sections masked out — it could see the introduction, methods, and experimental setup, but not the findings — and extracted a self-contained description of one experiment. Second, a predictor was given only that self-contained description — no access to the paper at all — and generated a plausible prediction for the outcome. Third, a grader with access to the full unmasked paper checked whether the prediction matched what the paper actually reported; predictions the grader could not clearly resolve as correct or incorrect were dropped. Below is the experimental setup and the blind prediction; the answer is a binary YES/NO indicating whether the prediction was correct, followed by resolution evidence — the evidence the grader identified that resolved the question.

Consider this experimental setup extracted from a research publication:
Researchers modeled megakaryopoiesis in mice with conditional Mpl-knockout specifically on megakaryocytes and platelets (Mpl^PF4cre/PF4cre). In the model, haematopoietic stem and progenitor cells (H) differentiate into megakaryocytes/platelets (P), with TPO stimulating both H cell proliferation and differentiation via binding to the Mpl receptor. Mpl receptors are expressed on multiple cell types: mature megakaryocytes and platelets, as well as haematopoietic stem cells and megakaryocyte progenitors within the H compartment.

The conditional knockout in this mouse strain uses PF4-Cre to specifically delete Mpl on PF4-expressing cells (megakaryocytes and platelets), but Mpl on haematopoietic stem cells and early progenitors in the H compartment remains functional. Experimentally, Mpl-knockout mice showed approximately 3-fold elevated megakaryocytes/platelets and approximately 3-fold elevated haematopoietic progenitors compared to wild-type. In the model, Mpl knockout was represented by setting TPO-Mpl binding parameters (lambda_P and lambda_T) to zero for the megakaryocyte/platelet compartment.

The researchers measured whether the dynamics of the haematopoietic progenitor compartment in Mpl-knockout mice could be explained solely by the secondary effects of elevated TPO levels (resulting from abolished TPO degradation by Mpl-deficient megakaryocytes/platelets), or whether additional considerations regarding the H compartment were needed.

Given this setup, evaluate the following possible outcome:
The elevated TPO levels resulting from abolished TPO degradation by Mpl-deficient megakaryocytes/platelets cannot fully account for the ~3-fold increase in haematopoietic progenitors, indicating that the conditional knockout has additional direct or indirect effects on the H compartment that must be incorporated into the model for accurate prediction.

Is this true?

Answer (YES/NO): YES